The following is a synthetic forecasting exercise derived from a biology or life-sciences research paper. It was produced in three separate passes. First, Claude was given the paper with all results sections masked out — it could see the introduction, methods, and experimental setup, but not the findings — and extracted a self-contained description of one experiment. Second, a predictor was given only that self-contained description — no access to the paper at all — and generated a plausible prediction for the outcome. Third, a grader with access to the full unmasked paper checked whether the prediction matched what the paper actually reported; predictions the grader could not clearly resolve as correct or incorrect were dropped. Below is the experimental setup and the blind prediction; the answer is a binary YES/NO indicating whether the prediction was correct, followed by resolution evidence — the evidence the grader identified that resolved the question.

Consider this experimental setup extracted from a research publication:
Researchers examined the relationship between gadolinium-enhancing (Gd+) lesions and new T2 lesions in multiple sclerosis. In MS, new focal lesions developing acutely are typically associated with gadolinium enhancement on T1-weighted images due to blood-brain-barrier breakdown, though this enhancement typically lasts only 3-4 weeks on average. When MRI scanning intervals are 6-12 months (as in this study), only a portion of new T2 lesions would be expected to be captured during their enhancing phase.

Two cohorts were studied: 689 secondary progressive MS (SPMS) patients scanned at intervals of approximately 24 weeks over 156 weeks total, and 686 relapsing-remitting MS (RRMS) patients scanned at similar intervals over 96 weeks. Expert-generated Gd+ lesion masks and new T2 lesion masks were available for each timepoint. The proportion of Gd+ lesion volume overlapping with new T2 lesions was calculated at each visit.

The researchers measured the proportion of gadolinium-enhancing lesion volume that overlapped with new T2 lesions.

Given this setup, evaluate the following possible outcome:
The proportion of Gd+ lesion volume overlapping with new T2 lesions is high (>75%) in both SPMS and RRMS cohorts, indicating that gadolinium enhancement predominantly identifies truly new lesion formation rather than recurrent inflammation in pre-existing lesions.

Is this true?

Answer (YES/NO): NO